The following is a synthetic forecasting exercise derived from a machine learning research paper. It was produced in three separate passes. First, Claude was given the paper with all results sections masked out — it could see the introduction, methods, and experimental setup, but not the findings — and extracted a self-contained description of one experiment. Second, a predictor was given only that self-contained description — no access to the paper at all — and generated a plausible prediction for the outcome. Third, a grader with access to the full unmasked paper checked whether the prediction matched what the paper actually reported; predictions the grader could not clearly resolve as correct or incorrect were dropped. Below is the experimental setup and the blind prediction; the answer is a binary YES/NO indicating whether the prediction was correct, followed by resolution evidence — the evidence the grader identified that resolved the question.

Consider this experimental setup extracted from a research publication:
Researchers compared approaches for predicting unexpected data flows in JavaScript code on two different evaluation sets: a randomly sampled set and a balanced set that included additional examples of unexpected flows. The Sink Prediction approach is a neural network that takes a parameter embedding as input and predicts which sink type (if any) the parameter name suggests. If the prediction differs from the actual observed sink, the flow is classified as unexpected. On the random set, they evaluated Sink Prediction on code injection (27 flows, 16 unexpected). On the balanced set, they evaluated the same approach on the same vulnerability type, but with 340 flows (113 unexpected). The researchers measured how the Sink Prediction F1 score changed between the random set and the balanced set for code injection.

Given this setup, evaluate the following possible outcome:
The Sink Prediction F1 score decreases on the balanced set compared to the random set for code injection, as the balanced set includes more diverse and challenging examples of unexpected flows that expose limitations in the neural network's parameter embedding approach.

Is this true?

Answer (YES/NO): NO